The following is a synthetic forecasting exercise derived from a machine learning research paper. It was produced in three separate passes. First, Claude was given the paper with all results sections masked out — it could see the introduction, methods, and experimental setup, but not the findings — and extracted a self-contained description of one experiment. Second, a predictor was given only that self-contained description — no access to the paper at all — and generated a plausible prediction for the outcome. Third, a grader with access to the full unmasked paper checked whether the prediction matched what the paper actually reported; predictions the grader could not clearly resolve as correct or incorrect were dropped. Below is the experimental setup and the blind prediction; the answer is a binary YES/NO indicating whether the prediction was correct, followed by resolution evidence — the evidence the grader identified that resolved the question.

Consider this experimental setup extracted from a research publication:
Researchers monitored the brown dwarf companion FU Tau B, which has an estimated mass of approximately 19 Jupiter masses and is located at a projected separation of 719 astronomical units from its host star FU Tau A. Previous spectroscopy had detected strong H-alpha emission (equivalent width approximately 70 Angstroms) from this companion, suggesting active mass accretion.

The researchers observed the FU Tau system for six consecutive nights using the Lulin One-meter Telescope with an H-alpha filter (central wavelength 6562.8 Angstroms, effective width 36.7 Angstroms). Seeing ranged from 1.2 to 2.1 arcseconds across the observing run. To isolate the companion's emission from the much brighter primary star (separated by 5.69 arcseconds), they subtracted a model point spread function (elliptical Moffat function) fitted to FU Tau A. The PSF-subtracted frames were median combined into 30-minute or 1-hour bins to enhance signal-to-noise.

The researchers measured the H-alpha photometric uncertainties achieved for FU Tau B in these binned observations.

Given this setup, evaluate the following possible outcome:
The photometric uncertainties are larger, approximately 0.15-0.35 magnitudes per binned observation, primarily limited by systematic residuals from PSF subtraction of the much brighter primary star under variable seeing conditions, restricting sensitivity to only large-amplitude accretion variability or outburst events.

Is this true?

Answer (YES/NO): NO